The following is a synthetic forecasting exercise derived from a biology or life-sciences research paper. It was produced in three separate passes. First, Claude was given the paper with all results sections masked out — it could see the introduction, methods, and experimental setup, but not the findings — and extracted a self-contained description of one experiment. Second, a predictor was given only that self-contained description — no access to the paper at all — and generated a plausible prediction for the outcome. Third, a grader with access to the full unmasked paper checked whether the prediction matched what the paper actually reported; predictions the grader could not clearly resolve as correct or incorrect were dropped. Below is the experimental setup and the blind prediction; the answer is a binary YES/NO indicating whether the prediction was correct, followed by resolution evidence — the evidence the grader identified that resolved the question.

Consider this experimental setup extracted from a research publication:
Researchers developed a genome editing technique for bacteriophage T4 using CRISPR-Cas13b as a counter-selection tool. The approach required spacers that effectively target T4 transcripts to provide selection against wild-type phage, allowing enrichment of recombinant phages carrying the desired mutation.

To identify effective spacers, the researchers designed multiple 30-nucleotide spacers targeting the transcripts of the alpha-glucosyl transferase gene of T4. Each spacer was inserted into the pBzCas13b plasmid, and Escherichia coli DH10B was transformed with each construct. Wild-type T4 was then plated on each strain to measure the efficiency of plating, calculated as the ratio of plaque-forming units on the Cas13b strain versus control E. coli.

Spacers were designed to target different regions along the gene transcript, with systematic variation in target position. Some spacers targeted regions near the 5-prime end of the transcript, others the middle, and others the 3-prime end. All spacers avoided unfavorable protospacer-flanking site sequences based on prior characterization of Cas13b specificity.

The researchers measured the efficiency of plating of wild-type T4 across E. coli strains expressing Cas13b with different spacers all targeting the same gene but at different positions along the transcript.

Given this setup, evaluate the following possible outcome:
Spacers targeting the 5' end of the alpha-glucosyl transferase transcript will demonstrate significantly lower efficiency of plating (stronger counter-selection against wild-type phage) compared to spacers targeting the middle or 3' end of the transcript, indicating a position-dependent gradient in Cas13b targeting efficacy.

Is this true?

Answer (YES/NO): NO